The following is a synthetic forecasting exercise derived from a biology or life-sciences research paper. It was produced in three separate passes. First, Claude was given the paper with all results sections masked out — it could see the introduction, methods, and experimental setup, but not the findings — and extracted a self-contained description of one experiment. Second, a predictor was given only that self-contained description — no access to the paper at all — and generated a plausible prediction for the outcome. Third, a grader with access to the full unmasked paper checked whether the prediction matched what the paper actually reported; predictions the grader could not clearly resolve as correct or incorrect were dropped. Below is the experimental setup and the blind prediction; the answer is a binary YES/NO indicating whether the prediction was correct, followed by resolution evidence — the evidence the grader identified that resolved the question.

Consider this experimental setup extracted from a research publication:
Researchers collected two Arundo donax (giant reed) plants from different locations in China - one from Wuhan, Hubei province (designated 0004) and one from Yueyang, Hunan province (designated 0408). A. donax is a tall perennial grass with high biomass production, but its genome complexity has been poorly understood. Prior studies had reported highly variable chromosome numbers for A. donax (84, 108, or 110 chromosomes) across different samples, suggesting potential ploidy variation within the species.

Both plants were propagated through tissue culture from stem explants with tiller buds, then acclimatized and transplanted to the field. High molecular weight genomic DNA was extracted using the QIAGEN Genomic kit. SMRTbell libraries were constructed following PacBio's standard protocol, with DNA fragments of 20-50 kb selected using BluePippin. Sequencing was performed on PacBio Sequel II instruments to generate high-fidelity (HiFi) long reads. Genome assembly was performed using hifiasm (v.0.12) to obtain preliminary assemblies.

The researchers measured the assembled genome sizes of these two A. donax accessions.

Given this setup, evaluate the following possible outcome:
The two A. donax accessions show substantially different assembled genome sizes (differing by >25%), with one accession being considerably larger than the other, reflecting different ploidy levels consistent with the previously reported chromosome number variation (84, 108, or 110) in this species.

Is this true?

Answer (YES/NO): NO